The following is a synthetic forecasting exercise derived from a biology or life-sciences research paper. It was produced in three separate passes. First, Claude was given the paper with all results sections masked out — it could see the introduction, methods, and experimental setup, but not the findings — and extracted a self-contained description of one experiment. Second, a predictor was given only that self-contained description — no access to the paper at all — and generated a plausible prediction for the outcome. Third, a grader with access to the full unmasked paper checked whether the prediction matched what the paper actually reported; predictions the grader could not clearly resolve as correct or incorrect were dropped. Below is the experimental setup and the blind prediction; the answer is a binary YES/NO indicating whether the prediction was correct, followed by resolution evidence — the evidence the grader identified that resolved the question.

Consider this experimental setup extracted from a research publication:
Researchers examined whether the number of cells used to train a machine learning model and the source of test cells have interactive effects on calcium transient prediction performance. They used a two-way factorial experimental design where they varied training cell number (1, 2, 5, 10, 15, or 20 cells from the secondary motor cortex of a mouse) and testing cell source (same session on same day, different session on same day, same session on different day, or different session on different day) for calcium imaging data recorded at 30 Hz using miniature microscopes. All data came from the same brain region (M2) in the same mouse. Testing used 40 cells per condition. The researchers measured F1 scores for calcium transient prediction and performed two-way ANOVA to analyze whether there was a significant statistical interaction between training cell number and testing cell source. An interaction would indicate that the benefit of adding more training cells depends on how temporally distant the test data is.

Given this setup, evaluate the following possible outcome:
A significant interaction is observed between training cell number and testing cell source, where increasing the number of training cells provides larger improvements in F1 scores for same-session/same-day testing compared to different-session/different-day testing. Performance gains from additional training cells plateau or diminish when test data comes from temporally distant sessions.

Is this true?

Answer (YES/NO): NO